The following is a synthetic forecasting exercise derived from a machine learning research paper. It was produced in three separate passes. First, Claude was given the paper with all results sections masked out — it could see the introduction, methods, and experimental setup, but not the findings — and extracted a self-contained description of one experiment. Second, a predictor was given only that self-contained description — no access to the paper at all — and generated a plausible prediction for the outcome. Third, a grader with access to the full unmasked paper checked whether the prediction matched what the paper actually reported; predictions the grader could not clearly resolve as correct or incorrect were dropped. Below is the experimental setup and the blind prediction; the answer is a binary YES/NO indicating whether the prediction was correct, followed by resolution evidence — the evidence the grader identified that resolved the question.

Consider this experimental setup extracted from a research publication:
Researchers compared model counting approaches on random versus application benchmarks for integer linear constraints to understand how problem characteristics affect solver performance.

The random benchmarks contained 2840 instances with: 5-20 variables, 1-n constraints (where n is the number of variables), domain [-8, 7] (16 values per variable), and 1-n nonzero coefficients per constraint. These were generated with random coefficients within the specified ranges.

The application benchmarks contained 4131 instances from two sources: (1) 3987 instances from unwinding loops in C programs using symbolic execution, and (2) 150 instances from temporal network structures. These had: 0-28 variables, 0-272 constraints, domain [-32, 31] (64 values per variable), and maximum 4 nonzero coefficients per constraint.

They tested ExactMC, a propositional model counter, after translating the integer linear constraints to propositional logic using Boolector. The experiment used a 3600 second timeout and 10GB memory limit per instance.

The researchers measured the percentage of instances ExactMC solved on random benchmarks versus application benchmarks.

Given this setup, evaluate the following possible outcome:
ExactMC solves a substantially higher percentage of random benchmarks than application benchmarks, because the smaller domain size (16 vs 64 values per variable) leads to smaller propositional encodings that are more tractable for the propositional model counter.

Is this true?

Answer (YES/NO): NO